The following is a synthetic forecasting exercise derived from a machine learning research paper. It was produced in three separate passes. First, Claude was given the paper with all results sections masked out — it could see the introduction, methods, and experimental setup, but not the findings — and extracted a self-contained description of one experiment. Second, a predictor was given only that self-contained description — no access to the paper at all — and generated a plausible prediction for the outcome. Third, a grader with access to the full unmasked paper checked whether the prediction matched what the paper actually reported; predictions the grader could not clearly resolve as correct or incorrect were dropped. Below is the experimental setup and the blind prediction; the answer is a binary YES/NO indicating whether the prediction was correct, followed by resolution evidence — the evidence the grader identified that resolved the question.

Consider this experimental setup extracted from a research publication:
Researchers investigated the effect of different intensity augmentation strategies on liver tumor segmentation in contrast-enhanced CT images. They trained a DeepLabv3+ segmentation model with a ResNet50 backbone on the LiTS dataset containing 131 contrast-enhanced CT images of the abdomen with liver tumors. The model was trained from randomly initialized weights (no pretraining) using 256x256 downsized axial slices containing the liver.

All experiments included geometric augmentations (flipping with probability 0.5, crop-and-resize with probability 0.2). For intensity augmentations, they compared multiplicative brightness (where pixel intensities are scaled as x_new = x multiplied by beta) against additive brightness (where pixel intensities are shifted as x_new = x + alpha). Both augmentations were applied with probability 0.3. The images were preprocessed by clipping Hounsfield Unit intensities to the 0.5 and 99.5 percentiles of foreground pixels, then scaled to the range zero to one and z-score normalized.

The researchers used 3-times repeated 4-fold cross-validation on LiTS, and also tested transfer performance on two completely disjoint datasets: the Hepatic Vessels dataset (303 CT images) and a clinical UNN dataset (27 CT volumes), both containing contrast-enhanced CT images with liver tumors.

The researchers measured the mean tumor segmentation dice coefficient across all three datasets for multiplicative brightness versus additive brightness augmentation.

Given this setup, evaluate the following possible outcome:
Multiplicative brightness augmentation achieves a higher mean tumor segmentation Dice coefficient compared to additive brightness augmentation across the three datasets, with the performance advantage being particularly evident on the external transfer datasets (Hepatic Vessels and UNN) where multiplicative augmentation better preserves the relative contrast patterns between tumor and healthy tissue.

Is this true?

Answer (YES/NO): NO